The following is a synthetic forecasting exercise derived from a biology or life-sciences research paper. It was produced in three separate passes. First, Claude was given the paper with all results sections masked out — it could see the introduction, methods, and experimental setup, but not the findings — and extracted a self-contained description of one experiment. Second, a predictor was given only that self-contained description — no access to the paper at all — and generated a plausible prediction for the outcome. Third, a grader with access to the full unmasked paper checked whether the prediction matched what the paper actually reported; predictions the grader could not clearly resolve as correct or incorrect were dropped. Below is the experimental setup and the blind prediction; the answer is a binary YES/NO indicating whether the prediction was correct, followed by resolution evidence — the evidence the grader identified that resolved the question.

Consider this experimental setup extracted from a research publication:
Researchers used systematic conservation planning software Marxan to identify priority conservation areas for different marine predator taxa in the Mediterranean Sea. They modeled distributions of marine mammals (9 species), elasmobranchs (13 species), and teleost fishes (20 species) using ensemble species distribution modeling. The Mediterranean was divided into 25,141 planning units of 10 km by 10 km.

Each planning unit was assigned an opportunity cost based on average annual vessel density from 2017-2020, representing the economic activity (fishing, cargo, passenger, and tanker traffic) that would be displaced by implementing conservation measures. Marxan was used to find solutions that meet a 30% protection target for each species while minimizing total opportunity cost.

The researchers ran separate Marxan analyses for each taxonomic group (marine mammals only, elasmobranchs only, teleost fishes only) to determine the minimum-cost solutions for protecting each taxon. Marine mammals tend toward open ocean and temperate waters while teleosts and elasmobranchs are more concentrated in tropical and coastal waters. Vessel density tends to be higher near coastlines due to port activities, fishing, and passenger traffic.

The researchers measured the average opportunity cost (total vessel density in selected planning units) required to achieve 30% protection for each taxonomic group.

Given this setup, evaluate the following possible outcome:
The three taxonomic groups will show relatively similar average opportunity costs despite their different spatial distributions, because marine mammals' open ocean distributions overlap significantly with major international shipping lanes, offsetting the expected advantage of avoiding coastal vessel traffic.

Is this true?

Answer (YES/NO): NO